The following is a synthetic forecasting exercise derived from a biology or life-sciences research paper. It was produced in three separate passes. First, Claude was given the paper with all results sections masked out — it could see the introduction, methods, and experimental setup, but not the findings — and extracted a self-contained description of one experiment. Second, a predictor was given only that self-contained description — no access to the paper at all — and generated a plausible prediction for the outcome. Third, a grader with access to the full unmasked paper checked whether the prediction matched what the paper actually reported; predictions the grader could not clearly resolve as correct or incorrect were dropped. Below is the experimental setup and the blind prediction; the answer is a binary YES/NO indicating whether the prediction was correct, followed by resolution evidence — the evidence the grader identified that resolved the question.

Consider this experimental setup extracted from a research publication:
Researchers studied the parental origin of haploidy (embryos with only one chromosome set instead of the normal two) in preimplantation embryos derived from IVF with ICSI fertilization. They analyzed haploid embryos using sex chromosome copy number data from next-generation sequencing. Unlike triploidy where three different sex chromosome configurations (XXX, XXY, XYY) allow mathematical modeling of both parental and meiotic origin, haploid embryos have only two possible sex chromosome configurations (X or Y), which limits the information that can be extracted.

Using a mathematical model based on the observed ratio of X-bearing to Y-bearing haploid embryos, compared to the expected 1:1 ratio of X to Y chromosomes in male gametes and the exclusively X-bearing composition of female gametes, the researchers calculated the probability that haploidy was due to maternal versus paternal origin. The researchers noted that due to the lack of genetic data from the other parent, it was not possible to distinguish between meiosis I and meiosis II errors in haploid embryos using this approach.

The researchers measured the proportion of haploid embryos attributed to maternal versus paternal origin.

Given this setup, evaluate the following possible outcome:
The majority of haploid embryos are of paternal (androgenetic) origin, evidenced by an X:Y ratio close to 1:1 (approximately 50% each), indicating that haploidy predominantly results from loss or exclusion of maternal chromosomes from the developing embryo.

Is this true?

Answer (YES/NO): NO